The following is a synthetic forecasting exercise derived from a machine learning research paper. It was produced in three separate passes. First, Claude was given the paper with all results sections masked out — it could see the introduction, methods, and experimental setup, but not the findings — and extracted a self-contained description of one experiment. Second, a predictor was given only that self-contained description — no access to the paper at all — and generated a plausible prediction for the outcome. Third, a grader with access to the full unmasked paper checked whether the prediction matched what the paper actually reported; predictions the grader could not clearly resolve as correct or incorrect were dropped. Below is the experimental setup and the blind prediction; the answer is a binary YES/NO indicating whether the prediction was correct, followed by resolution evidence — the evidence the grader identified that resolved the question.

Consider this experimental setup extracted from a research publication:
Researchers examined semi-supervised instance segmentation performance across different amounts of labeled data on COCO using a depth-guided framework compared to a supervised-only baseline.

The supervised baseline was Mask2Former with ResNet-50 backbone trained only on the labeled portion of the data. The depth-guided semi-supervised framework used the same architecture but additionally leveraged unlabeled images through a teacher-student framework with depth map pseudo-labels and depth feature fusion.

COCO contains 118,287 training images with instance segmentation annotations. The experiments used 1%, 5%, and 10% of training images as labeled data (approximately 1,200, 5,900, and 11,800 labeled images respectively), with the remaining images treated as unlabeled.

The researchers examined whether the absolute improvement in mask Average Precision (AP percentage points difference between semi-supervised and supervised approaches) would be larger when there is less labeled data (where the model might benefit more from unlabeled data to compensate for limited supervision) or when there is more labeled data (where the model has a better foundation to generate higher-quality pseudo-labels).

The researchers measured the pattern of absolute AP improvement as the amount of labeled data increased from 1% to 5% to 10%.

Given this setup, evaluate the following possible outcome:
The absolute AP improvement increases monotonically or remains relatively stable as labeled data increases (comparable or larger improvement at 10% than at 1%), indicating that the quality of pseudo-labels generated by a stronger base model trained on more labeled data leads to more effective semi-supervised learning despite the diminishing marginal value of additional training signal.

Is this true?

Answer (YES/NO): NO